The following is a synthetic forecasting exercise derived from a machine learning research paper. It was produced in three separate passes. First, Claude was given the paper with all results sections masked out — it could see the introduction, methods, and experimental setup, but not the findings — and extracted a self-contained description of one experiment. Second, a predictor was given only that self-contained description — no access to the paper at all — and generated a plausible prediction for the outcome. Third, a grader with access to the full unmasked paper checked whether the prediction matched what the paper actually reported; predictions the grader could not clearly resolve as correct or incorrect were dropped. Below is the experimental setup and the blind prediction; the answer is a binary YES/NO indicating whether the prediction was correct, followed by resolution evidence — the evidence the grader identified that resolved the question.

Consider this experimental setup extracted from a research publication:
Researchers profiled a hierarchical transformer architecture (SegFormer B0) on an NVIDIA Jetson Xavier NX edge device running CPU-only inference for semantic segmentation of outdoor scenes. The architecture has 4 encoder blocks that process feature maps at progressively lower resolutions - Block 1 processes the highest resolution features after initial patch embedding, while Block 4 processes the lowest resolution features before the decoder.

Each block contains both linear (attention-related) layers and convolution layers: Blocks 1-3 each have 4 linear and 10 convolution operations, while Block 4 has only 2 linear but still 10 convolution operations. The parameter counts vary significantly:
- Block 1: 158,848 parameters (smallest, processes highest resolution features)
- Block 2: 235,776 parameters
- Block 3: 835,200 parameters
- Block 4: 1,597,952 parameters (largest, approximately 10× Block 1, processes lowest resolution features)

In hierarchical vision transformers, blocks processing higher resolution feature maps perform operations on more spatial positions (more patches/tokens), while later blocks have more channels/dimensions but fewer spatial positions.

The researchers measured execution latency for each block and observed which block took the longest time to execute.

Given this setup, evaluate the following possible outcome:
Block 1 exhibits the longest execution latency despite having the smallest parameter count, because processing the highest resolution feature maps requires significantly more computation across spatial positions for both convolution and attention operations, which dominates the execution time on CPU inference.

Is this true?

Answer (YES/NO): NO